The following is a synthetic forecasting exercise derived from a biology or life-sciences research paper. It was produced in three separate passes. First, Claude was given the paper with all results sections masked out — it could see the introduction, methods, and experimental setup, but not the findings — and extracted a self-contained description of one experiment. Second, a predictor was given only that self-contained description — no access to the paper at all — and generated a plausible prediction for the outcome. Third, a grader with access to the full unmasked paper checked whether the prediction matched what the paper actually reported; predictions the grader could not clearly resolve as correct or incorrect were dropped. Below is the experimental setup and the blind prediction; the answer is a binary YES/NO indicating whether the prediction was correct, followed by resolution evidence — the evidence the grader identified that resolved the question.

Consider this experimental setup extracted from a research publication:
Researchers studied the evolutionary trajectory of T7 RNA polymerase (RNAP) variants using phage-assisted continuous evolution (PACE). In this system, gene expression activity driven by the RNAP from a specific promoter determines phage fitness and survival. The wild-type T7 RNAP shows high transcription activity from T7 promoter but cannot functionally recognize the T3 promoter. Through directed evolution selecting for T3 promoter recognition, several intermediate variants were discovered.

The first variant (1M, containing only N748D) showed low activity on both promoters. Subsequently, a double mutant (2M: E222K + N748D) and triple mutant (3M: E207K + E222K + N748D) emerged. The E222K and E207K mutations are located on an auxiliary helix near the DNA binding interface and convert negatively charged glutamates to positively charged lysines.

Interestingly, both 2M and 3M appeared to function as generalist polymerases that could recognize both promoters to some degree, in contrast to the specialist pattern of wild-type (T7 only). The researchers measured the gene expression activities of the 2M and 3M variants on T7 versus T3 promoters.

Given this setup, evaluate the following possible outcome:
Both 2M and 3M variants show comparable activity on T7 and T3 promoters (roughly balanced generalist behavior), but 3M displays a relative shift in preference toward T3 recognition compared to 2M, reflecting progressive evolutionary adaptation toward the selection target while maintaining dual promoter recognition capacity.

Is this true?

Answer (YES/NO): NO